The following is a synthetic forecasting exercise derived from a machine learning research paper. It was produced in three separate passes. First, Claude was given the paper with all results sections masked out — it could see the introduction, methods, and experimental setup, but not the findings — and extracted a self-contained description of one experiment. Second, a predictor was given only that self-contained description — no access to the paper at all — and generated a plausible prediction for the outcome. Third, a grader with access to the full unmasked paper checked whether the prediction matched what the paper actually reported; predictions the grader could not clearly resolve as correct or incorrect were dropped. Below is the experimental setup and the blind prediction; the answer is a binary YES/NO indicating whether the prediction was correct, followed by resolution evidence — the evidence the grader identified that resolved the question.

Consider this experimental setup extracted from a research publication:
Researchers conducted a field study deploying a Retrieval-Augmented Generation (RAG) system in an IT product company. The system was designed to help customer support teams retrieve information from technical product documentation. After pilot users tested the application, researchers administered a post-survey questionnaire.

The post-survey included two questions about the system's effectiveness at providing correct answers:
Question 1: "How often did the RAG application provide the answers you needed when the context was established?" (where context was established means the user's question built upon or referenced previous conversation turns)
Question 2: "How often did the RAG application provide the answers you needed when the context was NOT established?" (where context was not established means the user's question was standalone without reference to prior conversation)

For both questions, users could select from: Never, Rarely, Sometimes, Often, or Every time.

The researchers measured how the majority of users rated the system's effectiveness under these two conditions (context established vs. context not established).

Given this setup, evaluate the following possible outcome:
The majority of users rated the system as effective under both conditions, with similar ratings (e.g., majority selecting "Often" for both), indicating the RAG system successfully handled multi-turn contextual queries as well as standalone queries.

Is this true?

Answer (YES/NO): NO